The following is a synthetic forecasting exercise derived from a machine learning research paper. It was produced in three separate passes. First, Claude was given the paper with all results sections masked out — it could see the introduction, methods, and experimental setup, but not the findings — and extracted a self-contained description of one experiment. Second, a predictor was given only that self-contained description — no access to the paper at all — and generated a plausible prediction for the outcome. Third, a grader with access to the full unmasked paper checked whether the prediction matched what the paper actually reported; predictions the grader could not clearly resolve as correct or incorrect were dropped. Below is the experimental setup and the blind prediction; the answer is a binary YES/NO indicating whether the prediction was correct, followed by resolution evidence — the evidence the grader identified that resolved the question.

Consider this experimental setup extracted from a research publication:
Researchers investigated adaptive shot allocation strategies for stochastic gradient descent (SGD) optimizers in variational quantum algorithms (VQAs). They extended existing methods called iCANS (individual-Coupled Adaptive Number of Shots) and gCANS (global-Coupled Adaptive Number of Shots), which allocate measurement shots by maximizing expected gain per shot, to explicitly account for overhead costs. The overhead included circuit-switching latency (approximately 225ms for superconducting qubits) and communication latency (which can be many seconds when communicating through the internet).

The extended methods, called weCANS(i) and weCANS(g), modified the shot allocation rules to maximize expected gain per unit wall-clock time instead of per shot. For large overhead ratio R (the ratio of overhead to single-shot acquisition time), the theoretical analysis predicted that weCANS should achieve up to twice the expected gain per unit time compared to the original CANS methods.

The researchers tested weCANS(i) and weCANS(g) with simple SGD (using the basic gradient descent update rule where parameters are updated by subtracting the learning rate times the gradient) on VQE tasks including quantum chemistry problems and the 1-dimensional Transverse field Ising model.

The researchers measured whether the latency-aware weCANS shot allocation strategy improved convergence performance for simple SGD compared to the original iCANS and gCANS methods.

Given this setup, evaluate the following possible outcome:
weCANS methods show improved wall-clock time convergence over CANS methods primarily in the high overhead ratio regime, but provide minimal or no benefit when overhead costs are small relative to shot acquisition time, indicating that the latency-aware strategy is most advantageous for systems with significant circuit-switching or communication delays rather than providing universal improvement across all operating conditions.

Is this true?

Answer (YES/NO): NO